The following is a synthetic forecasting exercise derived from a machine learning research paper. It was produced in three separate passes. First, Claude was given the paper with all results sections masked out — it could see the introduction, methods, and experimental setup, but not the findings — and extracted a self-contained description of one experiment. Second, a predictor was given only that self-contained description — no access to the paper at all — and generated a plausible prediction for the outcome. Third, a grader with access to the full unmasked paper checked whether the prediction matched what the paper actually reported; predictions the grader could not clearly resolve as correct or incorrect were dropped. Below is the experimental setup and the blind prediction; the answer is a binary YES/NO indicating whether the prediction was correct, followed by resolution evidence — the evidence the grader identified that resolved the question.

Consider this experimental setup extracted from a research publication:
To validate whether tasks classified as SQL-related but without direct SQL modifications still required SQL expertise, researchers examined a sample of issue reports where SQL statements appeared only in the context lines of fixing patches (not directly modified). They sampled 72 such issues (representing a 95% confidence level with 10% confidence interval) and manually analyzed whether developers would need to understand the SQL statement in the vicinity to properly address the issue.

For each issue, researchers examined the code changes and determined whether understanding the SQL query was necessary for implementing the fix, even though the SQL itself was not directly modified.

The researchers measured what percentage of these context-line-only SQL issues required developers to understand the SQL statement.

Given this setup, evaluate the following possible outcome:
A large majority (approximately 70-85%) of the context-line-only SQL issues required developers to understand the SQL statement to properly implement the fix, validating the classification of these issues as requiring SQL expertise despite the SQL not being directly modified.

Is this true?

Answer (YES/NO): NO